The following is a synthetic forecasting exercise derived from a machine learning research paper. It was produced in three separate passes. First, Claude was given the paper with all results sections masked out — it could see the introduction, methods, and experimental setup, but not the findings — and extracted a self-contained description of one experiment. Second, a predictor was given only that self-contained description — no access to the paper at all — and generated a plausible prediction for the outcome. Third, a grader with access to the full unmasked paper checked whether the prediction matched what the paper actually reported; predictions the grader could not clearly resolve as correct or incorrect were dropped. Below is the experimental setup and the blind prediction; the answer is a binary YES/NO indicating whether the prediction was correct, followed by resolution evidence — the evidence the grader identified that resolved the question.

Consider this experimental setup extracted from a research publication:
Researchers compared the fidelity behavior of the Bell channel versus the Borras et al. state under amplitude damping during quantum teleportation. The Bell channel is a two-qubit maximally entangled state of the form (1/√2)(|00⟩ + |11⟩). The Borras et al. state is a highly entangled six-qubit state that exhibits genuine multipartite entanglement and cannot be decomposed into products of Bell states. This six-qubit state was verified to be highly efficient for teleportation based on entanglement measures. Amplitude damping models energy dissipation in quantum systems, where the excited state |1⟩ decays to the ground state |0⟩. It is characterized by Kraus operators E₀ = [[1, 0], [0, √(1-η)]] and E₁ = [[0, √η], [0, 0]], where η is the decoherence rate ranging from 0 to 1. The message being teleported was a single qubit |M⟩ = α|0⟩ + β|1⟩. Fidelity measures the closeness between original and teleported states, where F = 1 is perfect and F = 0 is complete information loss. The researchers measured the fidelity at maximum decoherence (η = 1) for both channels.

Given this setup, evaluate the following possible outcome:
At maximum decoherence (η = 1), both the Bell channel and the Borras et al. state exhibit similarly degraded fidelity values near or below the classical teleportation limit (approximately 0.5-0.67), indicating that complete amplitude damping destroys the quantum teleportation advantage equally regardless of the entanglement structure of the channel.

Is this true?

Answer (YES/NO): NO